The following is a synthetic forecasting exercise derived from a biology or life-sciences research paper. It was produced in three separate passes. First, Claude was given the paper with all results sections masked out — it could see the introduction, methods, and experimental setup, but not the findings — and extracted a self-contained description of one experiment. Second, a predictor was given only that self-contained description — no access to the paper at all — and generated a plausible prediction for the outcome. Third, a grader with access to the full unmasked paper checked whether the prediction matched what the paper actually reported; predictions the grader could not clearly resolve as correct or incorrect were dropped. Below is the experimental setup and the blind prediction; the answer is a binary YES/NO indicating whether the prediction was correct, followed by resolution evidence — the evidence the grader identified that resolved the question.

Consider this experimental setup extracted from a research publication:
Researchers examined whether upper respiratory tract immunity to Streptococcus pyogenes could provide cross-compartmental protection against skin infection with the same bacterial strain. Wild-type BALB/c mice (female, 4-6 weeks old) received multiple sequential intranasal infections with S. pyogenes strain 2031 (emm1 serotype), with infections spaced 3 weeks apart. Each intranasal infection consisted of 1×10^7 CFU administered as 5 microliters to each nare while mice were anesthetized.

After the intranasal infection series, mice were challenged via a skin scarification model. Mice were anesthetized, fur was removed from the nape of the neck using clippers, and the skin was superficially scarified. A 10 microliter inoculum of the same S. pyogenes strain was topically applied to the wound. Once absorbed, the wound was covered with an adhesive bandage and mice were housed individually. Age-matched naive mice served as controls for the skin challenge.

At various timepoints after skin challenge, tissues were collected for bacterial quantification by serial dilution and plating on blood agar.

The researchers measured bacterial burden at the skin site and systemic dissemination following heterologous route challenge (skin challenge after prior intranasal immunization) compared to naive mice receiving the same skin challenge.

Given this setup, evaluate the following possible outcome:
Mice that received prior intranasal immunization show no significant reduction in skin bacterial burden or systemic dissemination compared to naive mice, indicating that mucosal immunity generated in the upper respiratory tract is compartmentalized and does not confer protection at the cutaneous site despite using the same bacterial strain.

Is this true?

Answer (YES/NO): NO